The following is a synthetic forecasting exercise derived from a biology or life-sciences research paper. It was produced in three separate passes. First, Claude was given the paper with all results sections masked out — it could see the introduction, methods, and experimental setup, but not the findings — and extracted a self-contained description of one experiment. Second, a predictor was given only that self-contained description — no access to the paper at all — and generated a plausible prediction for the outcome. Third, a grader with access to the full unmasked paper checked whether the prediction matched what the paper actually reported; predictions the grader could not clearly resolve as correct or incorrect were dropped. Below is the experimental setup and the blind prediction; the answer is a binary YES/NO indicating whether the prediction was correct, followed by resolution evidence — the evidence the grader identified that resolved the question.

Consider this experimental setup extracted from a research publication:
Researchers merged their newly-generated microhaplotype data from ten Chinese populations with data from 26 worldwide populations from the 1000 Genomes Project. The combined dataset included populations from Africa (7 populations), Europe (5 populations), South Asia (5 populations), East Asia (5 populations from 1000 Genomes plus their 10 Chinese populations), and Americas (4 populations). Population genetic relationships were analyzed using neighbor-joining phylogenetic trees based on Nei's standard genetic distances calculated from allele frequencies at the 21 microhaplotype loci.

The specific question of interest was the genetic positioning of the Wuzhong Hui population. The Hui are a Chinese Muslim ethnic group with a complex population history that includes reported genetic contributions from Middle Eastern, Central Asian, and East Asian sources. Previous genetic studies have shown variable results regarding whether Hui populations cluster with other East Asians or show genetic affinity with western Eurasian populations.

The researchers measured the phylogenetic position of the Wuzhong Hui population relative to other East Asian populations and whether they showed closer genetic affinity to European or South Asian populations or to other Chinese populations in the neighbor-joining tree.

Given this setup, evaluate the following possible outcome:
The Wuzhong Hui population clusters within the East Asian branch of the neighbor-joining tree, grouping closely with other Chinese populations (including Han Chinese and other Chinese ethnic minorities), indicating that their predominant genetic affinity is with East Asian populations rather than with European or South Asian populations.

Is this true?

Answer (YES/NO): YES